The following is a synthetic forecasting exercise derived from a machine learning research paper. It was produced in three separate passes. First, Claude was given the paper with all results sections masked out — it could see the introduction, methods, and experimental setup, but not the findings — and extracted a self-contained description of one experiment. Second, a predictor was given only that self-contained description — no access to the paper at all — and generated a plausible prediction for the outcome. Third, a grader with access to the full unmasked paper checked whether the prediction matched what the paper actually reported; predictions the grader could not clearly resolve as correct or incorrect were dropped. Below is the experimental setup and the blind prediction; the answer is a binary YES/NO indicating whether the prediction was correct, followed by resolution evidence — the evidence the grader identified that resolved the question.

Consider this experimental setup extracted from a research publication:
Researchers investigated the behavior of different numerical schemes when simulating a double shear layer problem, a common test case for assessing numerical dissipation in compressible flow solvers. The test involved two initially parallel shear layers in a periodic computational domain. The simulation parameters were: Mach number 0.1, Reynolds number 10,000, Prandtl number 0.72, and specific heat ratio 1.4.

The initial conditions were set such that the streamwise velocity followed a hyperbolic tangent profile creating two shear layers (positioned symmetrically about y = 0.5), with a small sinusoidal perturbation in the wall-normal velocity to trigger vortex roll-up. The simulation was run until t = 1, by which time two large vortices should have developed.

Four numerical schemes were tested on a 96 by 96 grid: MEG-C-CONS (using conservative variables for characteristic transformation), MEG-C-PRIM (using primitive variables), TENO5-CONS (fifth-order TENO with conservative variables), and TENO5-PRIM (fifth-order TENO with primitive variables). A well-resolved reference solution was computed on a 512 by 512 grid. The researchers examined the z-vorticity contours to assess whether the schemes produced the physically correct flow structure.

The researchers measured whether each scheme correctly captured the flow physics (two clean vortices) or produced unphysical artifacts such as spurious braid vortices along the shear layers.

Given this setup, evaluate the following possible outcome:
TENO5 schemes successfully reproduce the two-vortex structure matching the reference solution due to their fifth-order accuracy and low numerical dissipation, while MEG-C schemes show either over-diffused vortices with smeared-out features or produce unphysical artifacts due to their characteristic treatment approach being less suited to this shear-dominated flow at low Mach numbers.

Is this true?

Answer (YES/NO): NO